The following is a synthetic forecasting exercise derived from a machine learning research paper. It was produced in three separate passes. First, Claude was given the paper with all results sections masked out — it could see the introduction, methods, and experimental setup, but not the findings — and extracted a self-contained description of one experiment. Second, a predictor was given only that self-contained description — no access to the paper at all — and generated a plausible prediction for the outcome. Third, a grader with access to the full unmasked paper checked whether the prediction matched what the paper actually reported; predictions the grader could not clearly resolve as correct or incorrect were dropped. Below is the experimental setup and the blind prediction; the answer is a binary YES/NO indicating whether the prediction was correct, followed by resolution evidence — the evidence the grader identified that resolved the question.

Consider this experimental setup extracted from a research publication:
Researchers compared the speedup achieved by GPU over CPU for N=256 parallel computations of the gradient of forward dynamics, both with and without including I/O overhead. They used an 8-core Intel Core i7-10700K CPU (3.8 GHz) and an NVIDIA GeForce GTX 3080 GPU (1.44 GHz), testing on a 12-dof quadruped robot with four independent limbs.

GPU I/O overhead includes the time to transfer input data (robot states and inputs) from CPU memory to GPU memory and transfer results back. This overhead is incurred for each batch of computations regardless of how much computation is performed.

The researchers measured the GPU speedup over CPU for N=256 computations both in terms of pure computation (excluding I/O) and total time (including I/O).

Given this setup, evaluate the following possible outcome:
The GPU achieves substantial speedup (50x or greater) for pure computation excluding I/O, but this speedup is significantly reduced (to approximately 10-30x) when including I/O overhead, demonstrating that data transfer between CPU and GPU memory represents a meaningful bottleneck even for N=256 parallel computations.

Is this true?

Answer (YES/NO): NO